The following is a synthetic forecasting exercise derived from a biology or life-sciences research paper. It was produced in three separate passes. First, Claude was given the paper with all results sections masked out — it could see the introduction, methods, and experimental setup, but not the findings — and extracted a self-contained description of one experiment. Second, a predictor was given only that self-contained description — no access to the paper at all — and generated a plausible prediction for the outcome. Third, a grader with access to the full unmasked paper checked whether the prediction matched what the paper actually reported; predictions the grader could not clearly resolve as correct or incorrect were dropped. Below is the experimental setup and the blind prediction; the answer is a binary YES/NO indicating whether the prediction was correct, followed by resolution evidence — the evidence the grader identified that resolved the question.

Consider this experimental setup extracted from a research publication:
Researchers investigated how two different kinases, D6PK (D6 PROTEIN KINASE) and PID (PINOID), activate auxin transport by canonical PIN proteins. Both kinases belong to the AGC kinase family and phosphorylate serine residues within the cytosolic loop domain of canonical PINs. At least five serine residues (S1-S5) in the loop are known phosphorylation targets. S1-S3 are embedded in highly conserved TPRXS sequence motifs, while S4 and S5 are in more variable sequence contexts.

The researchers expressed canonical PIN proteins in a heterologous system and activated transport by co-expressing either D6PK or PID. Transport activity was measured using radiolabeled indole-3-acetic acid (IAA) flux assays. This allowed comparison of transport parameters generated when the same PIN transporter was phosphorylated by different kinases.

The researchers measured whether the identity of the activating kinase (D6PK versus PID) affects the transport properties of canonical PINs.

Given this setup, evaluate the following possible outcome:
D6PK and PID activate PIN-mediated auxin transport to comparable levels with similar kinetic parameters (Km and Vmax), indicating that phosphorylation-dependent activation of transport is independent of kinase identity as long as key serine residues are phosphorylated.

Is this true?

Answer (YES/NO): NO